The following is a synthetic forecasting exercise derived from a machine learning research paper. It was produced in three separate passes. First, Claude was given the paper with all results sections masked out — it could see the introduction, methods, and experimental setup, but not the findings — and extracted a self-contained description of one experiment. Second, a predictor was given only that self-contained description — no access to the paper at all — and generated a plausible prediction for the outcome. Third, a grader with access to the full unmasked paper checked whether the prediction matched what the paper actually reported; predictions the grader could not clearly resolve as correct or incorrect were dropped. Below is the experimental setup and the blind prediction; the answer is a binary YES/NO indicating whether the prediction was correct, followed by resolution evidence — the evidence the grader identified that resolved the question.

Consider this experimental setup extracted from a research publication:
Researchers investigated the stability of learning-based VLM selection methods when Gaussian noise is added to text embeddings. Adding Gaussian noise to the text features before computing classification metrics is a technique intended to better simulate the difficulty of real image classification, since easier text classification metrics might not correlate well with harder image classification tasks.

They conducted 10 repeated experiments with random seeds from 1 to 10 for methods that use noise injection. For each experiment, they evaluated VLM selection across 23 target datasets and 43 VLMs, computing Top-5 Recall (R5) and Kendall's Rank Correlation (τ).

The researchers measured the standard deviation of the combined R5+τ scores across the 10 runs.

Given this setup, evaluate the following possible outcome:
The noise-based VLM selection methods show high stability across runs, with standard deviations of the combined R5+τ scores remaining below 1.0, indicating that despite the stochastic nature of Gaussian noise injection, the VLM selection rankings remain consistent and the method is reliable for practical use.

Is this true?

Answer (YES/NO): YES